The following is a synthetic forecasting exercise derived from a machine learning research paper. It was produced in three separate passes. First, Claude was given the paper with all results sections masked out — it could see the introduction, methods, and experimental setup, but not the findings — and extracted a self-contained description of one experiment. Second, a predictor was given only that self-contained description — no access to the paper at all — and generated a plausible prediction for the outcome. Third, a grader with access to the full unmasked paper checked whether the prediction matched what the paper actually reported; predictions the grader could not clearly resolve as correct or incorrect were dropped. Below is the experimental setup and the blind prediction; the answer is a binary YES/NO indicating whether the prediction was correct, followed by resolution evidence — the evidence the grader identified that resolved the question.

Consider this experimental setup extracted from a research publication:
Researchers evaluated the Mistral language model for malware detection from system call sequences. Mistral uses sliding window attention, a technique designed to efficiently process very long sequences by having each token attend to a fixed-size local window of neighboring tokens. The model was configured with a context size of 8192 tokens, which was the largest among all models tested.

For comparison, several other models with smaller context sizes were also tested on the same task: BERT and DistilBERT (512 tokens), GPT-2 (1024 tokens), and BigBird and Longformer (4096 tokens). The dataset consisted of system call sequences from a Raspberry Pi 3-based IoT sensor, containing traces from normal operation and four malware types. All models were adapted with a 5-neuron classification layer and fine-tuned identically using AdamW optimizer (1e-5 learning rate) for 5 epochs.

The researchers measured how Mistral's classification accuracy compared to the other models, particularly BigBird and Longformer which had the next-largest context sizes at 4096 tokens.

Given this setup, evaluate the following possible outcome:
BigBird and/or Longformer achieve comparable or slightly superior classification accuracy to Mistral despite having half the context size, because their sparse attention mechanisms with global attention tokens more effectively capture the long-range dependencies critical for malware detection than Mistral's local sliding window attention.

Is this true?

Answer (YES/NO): NO